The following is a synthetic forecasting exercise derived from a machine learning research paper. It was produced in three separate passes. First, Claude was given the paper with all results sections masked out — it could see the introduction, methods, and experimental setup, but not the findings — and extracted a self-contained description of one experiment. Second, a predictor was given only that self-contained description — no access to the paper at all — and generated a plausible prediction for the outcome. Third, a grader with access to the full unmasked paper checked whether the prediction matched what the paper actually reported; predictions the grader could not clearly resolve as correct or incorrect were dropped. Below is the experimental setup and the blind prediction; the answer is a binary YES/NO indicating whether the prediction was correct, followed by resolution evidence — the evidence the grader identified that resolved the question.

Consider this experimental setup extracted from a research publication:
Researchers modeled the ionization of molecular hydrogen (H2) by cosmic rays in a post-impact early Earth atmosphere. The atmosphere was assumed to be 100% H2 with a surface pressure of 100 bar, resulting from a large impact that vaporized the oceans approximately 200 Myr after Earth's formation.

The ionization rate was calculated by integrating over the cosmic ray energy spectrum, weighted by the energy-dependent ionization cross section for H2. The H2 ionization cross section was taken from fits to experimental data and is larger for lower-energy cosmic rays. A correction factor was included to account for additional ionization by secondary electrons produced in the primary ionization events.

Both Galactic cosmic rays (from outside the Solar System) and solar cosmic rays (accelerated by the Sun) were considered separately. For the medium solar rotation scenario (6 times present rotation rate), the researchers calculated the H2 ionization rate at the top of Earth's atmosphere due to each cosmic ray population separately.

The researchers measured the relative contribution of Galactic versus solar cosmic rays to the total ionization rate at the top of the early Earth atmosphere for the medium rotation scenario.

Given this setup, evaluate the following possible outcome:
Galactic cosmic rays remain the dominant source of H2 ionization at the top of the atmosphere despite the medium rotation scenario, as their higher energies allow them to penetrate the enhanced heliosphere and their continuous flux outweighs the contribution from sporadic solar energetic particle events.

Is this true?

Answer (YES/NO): NO